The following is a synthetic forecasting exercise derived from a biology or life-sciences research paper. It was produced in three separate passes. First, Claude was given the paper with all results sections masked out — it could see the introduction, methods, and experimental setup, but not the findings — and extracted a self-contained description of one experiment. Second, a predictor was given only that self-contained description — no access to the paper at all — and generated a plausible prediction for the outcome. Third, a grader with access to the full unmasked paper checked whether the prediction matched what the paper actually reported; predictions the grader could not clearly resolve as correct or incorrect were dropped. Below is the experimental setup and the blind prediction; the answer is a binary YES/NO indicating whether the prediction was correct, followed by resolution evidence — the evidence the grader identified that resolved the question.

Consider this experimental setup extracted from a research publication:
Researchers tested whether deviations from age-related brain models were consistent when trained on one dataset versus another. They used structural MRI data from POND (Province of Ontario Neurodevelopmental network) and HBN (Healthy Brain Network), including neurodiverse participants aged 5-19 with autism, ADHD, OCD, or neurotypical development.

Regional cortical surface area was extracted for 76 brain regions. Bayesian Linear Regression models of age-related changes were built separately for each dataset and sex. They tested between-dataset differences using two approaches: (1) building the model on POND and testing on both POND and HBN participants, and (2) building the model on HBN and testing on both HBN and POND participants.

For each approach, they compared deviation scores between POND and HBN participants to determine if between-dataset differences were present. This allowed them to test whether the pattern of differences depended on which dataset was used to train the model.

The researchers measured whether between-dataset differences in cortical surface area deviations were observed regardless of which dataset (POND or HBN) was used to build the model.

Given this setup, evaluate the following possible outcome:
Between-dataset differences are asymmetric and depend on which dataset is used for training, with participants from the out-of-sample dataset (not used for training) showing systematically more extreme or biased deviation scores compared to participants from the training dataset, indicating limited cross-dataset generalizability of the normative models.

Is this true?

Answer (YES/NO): YES